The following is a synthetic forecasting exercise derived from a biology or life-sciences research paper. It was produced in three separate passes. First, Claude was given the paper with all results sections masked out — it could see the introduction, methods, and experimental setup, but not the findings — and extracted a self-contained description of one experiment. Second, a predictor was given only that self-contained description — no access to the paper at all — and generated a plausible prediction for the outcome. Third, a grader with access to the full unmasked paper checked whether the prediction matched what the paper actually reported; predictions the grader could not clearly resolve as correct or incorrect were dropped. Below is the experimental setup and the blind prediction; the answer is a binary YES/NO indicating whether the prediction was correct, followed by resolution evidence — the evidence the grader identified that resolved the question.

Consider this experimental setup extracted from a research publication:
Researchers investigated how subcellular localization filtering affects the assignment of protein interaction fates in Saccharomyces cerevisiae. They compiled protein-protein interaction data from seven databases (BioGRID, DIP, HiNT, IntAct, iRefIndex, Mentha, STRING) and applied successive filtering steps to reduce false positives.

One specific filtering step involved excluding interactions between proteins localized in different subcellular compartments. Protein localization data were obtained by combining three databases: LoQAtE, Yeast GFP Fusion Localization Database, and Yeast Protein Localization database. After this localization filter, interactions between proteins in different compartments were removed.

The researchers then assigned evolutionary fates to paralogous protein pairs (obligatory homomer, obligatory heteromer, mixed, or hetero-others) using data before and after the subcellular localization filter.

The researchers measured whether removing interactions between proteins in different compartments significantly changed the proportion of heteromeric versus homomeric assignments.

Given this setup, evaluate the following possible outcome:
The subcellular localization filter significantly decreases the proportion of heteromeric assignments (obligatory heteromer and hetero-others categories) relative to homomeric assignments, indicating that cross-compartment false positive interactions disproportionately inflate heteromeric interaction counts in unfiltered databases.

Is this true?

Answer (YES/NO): NO